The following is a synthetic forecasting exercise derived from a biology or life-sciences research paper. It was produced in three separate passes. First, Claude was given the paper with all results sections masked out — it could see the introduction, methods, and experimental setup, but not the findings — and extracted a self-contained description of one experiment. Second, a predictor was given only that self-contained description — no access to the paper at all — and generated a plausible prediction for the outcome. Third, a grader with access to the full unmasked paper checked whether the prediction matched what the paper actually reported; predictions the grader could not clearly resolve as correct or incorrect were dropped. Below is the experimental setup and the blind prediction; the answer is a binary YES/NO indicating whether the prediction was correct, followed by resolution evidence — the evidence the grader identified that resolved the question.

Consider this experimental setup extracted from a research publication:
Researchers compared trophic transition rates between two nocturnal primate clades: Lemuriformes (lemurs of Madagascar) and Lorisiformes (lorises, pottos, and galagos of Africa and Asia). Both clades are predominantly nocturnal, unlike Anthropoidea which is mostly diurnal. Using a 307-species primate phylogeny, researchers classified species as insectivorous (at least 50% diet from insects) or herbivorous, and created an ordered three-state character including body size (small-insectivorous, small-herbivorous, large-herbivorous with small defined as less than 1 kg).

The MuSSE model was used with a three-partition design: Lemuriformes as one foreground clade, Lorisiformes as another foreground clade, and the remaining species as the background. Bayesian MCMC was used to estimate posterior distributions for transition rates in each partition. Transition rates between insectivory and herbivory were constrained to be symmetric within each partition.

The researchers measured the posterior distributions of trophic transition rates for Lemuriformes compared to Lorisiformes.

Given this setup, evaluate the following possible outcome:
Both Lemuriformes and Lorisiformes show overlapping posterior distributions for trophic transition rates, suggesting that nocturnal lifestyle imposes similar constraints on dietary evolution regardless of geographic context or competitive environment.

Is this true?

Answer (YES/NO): NO